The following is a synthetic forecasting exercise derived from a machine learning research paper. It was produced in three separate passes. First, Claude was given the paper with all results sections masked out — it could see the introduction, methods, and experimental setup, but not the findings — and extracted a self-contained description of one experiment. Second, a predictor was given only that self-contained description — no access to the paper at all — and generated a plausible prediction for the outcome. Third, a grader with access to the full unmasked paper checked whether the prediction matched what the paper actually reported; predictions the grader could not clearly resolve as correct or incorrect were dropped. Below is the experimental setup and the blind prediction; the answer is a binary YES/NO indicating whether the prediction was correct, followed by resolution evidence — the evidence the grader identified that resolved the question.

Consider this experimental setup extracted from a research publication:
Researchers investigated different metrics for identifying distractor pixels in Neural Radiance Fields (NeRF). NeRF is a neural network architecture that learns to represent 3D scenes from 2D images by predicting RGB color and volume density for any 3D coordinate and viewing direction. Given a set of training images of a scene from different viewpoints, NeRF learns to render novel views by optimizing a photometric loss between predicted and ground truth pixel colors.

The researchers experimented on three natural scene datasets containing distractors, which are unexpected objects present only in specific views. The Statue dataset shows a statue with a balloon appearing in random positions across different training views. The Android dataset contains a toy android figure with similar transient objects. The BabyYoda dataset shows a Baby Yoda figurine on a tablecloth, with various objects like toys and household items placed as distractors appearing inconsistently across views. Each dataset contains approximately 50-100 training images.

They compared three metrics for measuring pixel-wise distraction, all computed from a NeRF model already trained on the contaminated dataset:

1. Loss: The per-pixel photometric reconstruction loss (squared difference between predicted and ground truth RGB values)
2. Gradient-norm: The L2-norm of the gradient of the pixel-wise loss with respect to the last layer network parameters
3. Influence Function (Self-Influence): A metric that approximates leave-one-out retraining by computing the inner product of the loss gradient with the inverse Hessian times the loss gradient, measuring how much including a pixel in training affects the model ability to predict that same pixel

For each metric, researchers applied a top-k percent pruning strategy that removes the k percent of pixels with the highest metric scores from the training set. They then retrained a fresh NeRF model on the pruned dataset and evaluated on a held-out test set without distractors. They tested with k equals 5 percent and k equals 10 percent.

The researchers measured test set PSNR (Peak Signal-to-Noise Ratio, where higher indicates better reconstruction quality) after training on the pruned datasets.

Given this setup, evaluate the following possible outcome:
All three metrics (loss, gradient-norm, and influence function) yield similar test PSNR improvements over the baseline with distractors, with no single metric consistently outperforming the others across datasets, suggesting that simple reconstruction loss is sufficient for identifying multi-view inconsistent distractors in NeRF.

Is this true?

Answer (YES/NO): NO